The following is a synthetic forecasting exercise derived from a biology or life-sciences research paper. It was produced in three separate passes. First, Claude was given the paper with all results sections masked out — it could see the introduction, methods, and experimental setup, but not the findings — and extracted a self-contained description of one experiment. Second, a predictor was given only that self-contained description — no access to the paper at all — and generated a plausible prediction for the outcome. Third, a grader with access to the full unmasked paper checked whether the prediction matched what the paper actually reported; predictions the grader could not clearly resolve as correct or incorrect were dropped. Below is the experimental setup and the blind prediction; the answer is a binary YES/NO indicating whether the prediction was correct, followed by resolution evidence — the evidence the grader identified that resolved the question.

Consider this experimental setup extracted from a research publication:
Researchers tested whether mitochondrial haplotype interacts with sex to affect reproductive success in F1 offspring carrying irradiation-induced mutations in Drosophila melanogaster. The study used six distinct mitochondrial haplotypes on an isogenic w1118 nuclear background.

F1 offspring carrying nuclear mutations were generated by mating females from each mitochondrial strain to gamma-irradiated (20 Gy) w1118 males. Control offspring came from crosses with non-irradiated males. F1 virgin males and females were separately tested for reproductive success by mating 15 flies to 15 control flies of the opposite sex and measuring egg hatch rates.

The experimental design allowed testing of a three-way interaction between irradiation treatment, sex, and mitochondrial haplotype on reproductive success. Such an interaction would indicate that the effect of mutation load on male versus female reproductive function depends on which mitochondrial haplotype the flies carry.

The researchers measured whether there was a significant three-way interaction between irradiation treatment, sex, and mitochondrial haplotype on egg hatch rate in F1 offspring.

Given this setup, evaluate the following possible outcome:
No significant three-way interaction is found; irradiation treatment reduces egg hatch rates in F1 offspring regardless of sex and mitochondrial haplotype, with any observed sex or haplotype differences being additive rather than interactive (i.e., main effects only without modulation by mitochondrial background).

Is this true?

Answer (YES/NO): YES